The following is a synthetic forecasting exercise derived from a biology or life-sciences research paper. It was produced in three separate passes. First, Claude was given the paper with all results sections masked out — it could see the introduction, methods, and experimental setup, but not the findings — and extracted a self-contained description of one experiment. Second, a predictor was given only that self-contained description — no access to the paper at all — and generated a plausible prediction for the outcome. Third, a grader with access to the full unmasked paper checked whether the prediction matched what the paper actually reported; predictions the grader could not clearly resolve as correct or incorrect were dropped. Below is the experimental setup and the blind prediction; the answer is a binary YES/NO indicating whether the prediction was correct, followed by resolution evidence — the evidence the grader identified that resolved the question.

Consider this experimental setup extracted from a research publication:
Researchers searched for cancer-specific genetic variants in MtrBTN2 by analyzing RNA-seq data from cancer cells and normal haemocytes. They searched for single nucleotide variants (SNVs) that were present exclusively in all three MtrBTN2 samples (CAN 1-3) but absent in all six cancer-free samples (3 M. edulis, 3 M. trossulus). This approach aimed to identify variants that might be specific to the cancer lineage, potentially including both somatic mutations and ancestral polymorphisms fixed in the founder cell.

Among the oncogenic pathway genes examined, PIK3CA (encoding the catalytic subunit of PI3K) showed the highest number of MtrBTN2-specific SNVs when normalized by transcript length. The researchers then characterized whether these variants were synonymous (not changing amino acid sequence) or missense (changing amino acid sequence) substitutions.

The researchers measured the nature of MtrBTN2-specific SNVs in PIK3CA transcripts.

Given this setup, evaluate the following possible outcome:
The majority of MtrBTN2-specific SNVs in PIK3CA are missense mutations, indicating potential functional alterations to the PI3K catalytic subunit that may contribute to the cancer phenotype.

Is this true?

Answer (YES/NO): NO